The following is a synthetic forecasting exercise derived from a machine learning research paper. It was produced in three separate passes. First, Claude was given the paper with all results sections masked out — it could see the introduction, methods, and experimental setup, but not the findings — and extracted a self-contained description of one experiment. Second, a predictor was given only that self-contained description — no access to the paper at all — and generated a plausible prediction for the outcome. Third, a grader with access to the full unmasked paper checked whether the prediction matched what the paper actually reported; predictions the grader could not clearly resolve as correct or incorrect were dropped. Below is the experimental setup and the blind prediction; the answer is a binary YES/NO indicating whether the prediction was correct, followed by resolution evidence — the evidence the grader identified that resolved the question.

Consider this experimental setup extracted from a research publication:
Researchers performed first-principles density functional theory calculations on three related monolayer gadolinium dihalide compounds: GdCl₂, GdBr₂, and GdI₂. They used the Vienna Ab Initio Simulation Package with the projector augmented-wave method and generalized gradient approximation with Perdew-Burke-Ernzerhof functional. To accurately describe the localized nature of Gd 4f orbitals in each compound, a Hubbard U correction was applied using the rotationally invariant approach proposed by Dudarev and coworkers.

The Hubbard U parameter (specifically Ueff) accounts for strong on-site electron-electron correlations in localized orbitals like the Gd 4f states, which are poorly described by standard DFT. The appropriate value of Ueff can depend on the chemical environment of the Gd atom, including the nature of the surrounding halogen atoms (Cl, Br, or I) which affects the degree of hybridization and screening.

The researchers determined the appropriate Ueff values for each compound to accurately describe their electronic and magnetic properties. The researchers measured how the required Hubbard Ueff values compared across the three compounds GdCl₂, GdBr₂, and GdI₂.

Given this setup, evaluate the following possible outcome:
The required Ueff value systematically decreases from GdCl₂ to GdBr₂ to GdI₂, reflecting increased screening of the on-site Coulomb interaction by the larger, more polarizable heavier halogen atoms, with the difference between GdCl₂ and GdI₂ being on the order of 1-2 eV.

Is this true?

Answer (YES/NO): NO